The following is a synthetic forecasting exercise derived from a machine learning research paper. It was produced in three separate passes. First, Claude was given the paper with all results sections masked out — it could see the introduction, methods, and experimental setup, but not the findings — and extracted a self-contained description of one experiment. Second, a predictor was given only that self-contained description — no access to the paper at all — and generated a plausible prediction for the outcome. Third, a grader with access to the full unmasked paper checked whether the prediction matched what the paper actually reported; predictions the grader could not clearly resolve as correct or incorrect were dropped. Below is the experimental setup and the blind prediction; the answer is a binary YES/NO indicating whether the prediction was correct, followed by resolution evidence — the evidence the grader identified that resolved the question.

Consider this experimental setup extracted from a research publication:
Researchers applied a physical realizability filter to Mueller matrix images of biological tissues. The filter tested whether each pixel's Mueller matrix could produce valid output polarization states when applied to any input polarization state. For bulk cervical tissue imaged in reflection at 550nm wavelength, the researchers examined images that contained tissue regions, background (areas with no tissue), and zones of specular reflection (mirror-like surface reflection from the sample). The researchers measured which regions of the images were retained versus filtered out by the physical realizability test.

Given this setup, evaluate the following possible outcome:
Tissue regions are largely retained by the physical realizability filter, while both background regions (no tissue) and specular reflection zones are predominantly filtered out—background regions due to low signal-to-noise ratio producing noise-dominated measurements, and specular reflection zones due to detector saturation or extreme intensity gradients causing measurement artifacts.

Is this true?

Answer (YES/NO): YES